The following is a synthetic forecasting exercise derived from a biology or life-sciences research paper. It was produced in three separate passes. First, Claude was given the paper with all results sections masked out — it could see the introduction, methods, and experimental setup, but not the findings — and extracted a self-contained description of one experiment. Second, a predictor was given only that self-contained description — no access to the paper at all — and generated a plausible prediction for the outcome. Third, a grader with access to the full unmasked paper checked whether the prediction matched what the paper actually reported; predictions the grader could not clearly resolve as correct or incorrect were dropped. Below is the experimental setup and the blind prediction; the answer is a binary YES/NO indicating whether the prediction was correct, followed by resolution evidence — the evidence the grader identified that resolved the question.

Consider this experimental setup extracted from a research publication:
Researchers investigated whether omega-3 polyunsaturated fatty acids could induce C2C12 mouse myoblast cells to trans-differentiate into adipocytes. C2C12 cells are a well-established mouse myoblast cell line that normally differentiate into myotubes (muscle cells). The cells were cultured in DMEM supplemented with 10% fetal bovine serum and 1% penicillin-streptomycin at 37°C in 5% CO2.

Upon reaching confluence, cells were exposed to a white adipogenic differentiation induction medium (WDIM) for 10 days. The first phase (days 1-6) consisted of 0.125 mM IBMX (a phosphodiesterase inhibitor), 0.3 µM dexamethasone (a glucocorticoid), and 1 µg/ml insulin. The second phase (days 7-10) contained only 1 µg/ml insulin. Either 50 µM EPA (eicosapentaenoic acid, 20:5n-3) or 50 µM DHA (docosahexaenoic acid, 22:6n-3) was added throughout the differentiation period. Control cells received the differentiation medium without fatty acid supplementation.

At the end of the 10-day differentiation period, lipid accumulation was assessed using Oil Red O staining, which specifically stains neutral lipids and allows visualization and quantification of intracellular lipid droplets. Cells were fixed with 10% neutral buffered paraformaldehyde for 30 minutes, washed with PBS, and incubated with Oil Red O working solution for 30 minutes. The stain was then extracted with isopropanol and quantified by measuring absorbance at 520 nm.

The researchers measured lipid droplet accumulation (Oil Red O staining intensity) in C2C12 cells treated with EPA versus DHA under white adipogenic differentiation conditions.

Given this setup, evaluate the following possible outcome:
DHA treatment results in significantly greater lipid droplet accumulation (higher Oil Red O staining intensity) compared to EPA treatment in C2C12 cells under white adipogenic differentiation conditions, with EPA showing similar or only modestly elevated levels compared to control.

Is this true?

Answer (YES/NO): YES